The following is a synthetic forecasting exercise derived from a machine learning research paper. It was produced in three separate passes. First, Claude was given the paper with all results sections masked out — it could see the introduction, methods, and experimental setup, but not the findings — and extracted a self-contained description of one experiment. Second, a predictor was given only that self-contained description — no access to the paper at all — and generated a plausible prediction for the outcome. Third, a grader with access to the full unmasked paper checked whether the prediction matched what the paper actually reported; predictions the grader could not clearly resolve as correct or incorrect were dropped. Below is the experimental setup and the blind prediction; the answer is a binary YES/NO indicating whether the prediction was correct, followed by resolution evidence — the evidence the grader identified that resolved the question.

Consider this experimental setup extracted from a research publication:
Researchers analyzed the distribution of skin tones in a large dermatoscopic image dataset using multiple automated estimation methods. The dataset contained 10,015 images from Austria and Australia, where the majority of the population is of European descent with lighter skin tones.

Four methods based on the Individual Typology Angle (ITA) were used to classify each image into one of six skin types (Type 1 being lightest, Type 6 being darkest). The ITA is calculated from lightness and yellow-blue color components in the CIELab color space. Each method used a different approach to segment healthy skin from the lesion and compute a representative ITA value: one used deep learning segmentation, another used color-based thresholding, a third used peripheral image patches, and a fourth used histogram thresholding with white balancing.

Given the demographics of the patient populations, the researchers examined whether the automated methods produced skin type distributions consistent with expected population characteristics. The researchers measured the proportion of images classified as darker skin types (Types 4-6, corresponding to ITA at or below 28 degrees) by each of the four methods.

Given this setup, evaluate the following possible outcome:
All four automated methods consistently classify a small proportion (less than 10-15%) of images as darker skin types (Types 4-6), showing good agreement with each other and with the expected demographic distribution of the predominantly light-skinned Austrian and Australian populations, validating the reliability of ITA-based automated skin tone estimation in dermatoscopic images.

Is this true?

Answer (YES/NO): NO